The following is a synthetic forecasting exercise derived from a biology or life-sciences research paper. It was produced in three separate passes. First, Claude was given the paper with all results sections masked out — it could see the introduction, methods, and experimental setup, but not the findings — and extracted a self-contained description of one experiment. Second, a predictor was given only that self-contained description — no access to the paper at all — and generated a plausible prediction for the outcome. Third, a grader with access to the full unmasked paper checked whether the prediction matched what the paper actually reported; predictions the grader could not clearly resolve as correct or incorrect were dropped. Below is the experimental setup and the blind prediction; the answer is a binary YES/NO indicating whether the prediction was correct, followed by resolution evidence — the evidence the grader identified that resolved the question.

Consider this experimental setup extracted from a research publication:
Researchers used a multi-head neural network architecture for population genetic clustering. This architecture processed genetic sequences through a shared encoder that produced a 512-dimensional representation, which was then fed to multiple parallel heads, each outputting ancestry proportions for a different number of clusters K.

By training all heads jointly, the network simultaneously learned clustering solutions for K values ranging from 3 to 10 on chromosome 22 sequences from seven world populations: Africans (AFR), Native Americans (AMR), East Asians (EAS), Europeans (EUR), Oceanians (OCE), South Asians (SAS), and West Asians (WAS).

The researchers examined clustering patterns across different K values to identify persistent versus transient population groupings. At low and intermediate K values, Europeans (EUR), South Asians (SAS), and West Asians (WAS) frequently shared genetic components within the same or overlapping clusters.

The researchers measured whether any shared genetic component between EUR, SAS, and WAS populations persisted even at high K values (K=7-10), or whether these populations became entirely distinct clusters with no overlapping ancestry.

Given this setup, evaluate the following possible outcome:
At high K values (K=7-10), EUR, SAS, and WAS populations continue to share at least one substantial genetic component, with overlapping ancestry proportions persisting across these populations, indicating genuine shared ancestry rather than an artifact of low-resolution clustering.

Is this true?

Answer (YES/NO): YES